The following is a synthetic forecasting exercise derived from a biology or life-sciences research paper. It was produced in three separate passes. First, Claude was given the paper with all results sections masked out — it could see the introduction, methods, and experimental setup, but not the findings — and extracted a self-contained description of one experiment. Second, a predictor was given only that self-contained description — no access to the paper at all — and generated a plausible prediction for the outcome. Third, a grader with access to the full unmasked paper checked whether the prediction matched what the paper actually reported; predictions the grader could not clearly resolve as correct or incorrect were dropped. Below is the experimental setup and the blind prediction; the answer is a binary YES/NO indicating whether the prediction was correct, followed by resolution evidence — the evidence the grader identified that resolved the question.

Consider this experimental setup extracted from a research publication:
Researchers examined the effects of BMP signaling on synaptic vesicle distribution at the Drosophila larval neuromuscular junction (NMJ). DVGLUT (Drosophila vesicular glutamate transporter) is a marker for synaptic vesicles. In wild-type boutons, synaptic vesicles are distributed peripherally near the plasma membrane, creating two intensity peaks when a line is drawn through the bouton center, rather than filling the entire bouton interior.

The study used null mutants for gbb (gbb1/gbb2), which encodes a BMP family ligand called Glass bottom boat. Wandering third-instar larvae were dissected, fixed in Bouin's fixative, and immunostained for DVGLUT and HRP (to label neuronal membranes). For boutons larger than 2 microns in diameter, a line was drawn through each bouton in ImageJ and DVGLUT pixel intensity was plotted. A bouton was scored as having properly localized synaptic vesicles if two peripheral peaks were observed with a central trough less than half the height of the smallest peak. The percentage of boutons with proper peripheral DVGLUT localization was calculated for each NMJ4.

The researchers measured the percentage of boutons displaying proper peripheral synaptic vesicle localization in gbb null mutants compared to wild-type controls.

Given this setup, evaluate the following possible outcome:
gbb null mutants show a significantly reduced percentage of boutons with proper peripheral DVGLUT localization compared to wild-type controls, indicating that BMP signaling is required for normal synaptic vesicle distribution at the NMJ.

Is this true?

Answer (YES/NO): YES